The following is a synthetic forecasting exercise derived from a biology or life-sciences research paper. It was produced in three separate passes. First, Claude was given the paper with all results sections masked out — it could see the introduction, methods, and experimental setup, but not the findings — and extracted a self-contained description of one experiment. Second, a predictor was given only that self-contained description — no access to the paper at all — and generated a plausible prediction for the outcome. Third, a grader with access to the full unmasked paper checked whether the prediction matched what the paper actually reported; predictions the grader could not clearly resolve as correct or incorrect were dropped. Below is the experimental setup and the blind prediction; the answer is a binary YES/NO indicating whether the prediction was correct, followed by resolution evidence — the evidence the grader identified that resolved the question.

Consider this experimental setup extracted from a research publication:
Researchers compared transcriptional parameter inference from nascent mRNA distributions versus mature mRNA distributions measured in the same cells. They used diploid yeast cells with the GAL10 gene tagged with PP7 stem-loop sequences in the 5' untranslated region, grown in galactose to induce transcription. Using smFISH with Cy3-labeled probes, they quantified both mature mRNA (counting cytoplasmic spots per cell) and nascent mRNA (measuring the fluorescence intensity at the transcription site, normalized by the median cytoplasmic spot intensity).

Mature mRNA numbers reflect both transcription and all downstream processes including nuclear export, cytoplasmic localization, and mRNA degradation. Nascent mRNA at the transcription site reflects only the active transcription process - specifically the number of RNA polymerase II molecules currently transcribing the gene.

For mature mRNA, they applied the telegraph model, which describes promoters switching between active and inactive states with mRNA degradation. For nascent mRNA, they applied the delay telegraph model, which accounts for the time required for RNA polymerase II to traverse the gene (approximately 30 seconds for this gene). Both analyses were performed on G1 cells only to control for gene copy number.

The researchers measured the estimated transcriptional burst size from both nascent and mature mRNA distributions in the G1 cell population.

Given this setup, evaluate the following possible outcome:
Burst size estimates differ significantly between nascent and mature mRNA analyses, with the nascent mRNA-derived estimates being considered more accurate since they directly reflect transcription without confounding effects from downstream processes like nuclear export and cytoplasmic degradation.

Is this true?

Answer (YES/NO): YES